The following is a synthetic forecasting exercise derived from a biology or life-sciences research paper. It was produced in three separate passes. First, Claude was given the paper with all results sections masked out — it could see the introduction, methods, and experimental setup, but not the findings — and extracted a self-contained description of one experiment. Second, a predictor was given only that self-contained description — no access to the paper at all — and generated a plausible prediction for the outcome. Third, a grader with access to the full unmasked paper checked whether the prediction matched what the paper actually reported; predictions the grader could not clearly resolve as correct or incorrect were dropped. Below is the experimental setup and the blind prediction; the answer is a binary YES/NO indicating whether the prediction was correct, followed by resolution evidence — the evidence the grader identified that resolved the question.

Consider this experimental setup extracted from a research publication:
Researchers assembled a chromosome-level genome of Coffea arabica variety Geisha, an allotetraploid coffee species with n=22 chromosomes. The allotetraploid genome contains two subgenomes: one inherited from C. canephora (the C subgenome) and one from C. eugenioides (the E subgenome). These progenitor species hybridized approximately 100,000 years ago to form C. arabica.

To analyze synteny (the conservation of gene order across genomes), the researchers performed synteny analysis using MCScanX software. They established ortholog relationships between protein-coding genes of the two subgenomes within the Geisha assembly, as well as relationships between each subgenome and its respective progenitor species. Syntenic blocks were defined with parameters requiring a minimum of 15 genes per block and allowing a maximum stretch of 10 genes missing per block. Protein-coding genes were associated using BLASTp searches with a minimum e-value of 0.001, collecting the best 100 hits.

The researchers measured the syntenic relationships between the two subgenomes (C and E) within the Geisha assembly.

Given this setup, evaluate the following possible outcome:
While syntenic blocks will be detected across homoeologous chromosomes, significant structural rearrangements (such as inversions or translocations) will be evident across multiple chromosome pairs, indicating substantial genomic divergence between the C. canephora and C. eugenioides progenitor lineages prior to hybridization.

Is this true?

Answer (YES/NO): NO